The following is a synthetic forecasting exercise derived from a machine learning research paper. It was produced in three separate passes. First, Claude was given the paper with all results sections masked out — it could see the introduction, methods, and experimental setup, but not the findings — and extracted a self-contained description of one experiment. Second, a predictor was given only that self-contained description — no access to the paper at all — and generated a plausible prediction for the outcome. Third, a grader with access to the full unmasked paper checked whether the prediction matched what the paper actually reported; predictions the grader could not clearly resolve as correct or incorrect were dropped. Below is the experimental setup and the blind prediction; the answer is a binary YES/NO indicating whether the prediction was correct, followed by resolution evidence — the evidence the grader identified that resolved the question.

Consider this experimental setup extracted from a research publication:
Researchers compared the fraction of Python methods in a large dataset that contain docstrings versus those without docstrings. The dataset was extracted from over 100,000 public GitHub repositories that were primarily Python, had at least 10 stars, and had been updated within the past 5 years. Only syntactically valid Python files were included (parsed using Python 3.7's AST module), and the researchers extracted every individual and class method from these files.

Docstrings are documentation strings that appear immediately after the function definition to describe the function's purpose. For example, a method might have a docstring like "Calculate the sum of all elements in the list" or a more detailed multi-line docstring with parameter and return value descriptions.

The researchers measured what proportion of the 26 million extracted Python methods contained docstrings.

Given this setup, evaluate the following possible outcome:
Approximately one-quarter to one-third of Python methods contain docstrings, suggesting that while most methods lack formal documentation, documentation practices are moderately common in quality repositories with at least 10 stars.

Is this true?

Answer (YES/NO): YES